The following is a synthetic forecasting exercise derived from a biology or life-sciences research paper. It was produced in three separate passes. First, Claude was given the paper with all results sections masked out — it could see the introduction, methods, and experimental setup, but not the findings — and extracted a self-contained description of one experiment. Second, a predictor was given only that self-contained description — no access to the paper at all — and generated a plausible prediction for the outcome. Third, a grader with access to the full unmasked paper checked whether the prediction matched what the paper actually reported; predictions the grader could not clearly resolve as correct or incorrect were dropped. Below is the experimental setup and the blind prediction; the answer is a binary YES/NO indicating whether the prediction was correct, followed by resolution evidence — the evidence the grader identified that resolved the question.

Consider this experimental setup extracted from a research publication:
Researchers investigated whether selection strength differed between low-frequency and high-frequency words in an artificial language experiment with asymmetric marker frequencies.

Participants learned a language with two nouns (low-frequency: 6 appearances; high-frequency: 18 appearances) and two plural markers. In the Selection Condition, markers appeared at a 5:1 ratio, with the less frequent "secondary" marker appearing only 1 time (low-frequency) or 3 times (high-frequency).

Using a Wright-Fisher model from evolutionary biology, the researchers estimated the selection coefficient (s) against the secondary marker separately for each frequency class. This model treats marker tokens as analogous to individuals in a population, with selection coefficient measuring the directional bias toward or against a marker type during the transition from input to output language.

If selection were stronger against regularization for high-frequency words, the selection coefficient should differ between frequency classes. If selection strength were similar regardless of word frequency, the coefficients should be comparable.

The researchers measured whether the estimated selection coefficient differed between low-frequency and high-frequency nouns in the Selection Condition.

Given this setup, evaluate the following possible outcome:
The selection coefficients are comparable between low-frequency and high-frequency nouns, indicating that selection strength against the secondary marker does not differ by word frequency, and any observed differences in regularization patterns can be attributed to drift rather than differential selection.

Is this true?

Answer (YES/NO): YES